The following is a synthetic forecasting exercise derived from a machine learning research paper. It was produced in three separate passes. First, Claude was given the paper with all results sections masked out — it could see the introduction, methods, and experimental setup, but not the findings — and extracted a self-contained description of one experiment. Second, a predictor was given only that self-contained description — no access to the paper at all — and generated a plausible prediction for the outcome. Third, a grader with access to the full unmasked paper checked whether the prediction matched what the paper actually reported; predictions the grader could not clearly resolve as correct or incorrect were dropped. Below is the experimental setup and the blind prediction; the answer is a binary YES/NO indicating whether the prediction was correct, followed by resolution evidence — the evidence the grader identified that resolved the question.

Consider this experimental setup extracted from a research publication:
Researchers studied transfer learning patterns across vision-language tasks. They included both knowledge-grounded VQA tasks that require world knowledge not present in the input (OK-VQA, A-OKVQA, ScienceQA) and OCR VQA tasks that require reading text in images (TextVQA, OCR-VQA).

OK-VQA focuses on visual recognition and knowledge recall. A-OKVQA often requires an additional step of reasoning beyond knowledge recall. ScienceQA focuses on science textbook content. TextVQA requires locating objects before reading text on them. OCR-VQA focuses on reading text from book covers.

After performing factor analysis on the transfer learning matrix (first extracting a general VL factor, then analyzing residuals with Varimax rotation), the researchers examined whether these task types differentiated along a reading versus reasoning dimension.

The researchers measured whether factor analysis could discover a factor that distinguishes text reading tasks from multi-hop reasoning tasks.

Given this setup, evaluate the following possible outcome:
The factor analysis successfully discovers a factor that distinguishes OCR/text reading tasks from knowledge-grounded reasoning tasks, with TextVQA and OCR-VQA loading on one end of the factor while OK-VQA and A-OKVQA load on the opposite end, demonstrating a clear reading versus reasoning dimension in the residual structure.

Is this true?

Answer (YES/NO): NO